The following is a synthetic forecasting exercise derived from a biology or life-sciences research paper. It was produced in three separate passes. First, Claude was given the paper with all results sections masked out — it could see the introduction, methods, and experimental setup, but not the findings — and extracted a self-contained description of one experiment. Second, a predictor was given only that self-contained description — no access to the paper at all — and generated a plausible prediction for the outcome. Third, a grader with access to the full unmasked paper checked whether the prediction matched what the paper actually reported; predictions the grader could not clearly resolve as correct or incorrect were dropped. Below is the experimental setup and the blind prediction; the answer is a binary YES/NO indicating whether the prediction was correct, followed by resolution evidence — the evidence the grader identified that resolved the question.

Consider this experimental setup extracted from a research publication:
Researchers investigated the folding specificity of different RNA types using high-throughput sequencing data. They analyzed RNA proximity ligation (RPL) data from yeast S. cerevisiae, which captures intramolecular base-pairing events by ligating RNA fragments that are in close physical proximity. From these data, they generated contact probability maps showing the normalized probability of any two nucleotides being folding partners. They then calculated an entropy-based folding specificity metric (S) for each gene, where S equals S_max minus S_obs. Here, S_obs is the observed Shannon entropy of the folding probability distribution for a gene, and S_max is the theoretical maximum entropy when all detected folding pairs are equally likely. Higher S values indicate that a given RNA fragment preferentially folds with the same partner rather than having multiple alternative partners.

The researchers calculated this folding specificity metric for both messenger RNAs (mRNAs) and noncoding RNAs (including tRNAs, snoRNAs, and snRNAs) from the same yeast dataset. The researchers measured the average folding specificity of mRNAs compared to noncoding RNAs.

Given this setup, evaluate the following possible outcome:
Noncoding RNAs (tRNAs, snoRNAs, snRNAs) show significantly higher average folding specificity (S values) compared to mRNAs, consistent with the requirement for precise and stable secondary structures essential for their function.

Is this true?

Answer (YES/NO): NO